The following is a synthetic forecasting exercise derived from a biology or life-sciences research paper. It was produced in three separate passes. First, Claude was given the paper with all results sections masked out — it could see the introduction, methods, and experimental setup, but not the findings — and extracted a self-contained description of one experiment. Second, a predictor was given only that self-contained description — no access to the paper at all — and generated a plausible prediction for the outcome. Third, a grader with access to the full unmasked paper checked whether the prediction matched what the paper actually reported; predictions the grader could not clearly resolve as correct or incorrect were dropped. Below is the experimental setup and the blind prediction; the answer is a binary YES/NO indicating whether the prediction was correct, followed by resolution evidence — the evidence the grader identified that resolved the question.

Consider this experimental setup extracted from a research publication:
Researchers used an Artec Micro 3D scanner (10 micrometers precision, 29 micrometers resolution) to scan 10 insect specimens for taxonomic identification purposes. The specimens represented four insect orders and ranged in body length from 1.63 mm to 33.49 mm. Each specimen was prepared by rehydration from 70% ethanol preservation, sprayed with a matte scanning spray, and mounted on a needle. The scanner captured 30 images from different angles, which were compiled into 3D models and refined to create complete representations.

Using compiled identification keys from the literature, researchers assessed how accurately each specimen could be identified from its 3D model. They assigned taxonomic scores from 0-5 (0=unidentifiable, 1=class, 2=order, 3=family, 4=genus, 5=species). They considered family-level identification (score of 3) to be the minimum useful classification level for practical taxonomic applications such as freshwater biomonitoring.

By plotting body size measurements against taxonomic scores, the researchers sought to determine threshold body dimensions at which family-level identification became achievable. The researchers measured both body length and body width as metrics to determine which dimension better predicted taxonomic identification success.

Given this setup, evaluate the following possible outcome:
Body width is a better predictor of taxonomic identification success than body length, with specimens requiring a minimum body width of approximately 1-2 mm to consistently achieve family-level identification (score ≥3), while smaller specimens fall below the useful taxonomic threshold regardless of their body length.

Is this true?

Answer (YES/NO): NO